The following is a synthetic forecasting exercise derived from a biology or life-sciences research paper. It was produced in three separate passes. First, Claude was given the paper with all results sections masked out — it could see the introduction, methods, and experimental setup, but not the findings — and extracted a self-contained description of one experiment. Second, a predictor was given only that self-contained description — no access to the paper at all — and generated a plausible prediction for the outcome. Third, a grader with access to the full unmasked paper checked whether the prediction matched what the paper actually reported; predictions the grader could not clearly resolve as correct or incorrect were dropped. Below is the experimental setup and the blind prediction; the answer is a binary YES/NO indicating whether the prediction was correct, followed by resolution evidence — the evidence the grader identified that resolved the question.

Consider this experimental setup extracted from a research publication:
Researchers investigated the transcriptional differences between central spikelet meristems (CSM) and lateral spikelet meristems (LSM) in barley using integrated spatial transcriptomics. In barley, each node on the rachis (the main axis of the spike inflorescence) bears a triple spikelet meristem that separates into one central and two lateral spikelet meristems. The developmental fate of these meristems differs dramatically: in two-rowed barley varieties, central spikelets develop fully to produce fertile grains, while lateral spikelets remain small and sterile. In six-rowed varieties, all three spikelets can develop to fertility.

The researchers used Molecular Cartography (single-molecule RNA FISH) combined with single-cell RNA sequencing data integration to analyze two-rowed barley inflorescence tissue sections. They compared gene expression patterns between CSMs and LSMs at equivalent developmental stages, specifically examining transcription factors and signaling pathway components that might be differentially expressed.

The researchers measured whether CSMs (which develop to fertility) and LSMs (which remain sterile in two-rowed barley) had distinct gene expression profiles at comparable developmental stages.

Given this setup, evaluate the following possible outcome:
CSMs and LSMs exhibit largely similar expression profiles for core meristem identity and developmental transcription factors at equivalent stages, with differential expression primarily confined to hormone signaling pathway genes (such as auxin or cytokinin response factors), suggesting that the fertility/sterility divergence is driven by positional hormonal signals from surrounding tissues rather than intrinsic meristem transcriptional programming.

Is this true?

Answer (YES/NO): NO